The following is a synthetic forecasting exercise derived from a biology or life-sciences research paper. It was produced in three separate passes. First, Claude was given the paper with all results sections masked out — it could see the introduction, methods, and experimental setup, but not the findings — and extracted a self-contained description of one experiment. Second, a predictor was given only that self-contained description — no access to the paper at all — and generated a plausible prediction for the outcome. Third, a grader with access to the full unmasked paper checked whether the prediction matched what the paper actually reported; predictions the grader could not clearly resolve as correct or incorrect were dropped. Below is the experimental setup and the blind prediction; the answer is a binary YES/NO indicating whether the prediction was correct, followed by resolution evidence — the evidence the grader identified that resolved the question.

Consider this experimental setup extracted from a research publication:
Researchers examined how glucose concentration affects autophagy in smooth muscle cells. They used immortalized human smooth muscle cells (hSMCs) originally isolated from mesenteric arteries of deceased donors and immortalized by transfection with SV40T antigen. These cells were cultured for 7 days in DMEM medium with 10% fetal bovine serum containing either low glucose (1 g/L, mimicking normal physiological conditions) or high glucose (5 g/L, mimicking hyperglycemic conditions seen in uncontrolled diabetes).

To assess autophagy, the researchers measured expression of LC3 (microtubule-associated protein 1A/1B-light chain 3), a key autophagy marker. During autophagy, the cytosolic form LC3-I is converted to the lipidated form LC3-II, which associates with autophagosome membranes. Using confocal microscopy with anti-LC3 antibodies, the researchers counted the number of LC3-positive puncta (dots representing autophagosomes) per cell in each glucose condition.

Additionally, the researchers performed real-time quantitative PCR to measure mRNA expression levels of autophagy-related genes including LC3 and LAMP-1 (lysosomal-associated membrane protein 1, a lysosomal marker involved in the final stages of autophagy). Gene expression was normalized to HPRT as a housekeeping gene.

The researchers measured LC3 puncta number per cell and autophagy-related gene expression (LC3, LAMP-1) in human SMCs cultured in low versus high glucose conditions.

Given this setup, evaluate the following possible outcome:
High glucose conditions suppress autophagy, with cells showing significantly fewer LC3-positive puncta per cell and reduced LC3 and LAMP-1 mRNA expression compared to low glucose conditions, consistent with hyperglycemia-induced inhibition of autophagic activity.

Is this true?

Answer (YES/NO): YES